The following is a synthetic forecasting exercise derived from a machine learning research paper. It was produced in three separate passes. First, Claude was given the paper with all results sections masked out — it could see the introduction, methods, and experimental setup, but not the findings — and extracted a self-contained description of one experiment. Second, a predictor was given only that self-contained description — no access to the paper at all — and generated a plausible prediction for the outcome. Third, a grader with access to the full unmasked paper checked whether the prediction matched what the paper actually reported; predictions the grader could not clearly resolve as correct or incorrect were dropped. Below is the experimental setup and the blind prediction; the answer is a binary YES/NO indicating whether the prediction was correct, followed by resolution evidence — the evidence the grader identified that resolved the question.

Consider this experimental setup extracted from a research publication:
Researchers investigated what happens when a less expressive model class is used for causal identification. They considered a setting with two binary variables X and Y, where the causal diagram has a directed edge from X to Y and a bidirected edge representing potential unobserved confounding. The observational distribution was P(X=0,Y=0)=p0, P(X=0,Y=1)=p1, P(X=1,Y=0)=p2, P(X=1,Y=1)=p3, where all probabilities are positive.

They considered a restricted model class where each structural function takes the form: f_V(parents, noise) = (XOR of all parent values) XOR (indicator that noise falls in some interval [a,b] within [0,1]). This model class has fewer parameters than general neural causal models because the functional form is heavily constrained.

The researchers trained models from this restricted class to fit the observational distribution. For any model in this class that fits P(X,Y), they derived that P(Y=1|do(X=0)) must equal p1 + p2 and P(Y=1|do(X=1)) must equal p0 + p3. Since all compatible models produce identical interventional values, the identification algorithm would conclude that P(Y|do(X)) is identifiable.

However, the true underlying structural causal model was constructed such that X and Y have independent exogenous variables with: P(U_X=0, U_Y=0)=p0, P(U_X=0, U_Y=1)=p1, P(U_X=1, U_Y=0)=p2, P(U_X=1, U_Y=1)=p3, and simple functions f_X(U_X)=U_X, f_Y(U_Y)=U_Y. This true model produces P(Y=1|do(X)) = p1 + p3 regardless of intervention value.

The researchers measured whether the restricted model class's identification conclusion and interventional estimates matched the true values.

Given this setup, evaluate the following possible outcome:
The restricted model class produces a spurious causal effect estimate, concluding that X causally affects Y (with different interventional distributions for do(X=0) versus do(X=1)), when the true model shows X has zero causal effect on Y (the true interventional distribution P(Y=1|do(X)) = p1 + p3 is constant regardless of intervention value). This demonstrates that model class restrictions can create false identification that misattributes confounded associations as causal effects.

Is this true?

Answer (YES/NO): YES